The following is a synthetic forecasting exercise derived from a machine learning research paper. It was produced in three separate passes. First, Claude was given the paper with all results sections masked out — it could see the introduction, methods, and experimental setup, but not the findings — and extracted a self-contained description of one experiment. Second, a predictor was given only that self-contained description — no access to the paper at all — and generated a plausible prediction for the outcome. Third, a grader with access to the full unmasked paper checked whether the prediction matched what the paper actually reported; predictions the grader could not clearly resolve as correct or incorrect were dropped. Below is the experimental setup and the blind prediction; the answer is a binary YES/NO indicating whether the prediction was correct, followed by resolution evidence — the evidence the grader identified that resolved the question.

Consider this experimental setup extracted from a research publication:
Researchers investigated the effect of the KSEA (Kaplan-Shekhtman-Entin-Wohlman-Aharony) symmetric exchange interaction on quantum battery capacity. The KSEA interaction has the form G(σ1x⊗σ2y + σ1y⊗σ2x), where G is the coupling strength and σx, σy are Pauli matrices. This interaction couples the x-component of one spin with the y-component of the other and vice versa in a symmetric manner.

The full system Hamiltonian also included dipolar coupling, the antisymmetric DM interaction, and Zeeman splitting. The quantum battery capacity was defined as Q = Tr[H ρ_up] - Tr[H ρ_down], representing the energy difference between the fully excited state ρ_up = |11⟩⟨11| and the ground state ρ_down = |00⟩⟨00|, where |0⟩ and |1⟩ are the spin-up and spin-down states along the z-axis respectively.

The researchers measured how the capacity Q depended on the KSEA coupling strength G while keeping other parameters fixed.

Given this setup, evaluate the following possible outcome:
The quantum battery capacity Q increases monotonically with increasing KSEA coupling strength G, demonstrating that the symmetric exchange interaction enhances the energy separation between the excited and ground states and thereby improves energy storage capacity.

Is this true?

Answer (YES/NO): YES